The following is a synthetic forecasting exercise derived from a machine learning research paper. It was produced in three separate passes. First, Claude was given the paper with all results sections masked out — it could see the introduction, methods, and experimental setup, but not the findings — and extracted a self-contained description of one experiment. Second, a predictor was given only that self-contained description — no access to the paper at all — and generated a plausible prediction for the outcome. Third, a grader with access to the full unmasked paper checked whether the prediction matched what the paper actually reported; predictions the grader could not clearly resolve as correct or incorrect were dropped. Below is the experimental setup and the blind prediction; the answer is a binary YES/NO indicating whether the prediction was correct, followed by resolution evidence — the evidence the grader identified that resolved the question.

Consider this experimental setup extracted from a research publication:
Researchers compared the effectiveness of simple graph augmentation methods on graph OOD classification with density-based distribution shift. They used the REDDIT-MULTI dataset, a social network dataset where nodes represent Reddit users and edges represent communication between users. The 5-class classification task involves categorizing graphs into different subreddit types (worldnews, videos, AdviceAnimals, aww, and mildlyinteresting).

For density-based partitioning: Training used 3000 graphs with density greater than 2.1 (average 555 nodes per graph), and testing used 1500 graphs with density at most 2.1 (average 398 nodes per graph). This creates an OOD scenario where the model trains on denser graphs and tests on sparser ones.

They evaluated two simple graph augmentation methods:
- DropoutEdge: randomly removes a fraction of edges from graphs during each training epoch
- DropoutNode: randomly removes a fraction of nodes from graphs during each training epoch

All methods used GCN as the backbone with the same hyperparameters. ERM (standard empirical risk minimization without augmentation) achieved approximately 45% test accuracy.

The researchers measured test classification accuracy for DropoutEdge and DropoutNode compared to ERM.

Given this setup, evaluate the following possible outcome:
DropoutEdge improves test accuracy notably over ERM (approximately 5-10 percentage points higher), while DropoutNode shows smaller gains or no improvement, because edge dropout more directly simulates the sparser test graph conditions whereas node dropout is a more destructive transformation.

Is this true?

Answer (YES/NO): NO